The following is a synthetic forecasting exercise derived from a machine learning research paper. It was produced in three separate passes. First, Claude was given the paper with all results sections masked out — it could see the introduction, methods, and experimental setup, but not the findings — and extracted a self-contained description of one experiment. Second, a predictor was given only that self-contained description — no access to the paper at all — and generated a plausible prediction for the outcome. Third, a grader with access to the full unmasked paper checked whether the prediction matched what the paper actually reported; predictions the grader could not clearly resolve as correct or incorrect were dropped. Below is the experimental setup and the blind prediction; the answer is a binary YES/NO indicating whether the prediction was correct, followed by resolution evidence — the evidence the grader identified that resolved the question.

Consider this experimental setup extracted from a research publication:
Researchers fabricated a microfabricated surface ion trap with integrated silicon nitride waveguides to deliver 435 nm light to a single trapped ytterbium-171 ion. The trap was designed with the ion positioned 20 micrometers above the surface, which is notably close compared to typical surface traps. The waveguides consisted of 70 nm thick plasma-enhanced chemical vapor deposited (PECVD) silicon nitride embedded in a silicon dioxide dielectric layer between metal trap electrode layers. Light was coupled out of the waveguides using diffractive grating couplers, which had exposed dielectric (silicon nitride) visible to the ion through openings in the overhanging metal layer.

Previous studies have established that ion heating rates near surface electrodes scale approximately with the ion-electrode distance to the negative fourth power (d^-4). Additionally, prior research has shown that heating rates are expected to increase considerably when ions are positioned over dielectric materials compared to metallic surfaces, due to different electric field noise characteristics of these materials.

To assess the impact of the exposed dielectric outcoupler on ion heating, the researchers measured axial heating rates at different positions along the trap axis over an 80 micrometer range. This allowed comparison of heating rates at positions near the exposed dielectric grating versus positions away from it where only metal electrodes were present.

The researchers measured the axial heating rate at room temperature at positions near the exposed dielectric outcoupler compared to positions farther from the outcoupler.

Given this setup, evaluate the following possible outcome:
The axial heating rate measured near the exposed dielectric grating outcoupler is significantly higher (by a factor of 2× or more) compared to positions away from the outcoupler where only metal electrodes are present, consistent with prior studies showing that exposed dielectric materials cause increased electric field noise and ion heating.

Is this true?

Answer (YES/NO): NO